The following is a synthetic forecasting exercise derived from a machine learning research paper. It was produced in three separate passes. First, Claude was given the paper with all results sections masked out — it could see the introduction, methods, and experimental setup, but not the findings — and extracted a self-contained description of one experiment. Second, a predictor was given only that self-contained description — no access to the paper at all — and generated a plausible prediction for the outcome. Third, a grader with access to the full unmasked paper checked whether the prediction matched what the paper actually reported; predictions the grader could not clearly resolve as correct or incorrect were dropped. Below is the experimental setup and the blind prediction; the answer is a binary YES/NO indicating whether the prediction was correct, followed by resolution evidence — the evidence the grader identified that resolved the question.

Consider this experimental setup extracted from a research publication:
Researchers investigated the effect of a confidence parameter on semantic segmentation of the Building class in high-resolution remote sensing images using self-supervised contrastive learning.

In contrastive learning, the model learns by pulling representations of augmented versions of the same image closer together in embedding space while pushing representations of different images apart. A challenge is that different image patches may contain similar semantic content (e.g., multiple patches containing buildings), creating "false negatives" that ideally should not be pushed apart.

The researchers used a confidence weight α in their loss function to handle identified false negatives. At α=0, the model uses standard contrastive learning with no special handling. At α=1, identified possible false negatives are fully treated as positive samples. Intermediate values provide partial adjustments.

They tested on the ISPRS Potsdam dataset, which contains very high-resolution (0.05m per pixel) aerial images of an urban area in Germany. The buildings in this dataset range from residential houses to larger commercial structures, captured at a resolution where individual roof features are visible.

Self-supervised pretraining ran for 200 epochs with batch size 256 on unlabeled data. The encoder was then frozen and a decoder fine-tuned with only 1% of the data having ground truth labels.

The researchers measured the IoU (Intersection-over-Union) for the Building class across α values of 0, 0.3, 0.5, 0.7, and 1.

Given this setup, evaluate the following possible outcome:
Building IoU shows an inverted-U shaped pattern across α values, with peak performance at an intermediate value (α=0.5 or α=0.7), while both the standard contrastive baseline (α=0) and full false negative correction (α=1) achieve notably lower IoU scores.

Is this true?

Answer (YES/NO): NO